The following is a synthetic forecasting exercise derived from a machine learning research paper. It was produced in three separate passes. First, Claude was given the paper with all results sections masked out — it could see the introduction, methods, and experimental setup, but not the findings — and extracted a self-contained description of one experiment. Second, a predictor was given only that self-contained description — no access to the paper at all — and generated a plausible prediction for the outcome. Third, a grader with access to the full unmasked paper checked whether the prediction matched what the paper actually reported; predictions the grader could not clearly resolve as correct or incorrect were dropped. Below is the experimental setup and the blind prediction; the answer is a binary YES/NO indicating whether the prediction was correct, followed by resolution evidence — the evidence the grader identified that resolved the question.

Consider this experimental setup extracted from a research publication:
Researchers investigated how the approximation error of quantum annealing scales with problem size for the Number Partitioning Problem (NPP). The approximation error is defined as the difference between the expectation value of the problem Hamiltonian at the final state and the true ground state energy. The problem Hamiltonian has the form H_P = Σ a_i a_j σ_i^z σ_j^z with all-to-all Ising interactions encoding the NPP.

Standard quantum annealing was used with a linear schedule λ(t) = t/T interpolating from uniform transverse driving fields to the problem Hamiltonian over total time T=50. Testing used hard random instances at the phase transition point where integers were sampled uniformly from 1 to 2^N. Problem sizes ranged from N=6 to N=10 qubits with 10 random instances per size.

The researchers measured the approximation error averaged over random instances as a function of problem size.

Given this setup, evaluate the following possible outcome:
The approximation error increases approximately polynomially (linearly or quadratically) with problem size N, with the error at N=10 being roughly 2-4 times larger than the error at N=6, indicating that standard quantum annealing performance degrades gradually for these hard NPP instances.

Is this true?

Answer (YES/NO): NO